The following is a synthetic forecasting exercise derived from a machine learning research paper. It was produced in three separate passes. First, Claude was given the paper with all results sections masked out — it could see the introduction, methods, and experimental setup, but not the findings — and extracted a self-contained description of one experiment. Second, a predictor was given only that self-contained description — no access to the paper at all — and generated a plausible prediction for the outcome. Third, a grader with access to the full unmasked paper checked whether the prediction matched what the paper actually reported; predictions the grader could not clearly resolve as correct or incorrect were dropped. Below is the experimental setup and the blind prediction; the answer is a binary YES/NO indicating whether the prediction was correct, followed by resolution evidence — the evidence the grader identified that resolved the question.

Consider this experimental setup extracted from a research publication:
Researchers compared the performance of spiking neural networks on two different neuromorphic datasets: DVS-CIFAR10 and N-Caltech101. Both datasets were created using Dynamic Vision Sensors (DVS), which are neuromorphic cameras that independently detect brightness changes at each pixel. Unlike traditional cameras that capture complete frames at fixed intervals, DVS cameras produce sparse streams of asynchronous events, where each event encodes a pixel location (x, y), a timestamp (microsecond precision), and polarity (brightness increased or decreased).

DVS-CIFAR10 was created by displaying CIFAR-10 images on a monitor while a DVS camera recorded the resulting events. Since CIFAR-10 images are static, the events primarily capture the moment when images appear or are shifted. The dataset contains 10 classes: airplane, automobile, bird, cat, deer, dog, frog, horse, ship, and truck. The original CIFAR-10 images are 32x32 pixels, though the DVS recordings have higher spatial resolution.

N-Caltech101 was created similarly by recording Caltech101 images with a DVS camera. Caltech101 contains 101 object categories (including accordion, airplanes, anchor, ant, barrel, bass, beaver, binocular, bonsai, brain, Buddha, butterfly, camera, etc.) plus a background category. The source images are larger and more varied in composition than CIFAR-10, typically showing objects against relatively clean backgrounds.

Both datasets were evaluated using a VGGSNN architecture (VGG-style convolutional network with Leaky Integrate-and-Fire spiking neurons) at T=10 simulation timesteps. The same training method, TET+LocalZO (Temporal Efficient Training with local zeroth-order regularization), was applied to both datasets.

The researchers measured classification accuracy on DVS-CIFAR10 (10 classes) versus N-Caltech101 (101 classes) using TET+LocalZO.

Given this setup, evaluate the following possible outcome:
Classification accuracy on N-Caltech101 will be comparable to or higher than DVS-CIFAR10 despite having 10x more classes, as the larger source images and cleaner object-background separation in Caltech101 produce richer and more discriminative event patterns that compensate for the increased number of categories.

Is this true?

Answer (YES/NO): YES